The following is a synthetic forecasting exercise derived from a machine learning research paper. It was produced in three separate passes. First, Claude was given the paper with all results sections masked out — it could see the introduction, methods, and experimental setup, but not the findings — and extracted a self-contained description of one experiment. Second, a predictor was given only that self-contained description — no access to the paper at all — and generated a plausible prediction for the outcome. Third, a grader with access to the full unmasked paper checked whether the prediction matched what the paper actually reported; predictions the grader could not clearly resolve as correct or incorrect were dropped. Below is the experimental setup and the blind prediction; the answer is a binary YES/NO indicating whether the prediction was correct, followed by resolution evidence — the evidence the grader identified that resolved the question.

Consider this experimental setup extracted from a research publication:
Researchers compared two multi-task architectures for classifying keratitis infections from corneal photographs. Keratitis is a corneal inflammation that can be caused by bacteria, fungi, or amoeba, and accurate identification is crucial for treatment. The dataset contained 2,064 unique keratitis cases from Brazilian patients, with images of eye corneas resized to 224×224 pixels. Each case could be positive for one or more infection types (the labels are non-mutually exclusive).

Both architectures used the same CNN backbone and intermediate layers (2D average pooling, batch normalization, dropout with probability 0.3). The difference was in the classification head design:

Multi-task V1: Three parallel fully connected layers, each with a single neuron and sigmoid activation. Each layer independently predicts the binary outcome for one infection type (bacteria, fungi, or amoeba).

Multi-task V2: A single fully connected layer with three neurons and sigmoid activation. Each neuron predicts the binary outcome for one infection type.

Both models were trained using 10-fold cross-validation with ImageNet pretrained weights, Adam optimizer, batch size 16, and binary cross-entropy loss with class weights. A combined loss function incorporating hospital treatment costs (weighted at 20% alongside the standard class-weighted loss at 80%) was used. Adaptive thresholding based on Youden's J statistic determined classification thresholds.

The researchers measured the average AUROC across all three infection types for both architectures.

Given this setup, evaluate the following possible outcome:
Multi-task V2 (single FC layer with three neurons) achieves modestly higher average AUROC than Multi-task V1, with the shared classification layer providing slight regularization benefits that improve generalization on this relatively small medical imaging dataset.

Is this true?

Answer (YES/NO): NO